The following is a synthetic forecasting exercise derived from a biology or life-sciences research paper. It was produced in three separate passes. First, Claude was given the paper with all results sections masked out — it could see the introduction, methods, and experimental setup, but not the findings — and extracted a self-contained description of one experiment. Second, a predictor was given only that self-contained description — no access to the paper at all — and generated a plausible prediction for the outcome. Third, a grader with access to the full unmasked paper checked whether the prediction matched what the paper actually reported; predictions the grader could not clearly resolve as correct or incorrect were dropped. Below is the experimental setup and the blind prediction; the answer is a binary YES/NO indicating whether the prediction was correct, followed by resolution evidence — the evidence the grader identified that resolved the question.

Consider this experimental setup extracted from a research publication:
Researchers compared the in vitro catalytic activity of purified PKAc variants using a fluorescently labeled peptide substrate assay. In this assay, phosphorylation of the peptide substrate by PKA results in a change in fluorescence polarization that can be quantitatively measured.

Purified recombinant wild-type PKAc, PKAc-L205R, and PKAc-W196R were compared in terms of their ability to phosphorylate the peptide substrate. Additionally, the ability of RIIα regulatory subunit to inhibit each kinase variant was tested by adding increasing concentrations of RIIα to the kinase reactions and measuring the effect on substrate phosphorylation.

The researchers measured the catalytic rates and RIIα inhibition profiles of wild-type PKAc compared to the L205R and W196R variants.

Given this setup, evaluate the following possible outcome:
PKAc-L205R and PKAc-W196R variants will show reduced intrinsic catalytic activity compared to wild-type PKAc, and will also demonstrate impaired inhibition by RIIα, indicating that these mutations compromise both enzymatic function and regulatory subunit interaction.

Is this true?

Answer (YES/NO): NO